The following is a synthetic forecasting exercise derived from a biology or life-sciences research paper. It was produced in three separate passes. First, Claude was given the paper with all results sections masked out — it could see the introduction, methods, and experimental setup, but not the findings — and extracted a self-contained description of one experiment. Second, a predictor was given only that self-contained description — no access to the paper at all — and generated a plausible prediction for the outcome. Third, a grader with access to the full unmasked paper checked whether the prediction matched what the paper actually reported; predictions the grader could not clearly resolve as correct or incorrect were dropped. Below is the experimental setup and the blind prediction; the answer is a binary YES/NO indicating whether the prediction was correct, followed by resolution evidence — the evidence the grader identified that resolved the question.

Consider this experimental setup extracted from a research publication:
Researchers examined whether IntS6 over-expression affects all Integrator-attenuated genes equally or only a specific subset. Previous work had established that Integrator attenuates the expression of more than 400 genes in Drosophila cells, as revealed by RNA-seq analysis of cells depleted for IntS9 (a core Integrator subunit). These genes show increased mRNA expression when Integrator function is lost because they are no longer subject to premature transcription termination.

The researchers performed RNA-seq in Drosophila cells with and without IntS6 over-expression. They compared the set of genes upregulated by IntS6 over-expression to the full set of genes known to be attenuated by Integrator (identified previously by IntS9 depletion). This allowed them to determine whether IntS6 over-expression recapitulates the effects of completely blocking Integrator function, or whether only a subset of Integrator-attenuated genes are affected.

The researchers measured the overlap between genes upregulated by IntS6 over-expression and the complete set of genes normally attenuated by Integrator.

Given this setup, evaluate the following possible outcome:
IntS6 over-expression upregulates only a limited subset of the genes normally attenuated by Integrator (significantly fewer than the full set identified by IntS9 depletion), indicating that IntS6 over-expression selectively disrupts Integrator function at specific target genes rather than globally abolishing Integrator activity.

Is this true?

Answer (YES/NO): YES